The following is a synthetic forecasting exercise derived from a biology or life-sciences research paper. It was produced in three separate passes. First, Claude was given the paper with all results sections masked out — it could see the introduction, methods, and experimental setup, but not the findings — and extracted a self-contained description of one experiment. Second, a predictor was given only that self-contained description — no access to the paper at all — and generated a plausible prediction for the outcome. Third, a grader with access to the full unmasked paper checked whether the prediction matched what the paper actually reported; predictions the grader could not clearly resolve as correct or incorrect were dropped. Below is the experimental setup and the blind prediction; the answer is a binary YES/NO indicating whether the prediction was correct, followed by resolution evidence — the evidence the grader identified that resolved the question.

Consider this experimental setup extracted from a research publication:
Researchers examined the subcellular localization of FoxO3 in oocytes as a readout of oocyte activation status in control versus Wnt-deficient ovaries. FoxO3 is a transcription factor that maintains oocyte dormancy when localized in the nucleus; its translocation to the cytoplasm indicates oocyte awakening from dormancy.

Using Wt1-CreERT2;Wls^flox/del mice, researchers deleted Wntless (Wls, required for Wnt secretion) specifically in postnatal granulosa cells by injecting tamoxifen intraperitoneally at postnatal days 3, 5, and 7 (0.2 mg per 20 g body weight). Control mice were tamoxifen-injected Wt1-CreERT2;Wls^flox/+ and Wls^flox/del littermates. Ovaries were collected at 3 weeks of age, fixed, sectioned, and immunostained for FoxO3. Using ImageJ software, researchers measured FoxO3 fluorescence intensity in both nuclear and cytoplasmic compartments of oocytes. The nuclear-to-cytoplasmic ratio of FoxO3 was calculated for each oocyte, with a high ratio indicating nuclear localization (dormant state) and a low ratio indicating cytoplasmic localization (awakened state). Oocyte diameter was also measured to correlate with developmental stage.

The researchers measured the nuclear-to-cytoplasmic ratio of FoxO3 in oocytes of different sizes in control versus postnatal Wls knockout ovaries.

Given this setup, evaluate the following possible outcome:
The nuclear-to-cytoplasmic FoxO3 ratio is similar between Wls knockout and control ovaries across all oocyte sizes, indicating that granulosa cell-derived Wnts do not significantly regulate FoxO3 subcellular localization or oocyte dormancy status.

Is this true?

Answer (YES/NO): NO